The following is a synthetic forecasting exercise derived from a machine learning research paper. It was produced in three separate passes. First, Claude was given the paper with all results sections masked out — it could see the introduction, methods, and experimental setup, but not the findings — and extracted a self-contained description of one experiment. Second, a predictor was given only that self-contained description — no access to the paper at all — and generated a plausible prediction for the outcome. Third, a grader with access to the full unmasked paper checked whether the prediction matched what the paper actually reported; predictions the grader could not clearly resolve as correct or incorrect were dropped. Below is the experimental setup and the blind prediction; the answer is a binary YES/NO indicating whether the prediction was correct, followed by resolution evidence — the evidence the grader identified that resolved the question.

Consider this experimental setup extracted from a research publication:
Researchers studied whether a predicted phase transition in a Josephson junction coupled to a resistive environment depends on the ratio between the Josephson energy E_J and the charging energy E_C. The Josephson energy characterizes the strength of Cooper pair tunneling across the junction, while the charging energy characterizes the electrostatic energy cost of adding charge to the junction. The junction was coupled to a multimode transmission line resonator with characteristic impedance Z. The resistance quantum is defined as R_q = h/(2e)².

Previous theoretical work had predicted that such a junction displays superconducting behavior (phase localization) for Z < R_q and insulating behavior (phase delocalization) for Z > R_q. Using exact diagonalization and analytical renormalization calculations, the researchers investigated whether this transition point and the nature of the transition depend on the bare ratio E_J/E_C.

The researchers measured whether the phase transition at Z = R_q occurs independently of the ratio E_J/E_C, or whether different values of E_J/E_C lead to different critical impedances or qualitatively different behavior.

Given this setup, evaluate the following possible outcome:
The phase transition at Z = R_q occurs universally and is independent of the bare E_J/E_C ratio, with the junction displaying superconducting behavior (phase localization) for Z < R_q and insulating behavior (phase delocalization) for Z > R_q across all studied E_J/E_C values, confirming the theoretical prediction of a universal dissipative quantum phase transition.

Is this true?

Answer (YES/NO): YES